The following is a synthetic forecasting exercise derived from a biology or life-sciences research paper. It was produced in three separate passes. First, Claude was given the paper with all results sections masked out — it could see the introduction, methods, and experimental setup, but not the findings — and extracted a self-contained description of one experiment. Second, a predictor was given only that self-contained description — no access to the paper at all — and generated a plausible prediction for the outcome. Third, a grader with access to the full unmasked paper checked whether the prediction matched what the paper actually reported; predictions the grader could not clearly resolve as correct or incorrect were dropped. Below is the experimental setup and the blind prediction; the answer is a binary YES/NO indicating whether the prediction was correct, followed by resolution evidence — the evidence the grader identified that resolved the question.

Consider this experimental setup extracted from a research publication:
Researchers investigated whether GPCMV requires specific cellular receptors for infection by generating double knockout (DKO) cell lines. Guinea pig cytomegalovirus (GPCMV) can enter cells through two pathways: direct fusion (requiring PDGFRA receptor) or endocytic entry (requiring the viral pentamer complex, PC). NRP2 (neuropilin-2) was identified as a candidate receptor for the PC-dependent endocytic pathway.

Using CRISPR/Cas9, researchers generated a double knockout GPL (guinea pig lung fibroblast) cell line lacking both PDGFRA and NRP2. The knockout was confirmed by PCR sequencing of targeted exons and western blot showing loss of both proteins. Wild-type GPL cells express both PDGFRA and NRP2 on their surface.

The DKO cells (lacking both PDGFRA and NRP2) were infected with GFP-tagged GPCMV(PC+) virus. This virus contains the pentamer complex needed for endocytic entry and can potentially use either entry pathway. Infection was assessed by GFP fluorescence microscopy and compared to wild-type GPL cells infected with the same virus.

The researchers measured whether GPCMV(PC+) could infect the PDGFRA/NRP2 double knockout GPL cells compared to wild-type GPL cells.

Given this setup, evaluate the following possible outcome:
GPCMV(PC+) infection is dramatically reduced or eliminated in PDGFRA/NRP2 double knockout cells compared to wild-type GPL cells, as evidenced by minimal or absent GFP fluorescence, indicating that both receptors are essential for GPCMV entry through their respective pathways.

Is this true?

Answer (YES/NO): YES